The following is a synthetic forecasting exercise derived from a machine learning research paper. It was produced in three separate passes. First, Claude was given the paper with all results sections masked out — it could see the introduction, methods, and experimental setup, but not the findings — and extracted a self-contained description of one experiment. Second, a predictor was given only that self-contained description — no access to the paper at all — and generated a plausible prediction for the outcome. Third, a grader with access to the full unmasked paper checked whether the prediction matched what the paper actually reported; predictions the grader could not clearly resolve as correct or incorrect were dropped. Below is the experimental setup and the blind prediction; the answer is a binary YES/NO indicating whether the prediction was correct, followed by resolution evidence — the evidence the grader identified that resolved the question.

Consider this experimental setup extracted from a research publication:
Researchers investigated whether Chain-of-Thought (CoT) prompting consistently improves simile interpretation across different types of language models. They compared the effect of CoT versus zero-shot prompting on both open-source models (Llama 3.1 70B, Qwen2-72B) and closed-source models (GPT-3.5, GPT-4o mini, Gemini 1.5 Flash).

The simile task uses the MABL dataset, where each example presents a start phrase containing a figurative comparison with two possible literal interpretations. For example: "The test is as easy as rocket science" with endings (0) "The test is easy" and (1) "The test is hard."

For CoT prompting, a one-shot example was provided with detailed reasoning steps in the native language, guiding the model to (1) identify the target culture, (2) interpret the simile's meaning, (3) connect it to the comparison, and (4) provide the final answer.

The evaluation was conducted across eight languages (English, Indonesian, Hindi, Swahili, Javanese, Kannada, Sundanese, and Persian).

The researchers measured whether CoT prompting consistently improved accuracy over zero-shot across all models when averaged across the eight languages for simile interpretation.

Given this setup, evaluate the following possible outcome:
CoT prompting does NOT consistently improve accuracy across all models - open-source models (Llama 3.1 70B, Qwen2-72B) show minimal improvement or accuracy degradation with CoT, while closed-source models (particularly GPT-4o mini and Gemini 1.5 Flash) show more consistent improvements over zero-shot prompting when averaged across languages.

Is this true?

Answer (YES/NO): NO